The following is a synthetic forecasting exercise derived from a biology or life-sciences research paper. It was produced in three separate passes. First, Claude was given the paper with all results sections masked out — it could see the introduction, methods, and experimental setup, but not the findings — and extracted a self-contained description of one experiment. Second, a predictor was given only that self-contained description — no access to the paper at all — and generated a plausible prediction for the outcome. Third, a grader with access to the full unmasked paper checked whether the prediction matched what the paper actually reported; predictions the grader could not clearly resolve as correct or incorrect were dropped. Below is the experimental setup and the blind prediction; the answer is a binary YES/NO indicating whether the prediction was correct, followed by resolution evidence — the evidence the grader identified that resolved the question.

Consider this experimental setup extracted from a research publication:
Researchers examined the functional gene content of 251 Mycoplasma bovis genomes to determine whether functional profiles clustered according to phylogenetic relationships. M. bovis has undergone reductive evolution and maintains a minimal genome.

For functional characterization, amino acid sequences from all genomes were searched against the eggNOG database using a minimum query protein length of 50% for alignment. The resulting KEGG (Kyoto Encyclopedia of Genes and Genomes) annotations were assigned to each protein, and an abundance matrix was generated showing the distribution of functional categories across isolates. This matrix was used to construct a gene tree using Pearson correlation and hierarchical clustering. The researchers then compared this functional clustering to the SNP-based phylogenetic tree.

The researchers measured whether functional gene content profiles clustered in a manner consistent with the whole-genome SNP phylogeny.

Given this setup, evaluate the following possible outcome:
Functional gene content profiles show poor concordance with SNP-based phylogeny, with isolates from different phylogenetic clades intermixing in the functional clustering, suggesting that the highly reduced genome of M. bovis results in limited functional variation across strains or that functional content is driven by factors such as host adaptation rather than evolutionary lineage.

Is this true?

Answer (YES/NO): NO